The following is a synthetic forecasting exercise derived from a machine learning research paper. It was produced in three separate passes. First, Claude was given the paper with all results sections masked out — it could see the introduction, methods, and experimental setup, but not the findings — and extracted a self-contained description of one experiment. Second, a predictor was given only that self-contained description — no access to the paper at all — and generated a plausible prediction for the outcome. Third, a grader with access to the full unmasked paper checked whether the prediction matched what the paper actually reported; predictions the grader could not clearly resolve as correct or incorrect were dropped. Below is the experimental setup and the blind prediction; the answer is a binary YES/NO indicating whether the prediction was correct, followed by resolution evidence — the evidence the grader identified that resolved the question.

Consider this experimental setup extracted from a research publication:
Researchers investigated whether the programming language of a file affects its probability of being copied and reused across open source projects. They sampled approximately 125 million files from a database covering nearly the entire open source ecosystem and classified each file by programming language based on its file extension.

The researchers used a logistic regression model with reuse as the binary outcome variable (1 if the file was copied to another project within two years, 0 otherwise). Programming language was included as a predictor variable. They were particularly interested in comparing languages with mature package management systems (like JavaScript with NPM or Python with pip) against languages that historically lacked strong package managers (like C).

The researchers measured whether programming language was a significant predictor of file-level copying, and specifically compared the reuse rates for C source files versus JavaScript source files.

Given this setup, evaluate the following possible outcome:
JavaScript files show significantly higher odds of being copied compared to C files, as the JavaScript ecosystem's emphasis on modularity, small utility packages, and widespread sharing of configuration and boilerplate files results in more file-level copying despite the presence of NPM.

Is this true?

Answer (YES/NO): NO